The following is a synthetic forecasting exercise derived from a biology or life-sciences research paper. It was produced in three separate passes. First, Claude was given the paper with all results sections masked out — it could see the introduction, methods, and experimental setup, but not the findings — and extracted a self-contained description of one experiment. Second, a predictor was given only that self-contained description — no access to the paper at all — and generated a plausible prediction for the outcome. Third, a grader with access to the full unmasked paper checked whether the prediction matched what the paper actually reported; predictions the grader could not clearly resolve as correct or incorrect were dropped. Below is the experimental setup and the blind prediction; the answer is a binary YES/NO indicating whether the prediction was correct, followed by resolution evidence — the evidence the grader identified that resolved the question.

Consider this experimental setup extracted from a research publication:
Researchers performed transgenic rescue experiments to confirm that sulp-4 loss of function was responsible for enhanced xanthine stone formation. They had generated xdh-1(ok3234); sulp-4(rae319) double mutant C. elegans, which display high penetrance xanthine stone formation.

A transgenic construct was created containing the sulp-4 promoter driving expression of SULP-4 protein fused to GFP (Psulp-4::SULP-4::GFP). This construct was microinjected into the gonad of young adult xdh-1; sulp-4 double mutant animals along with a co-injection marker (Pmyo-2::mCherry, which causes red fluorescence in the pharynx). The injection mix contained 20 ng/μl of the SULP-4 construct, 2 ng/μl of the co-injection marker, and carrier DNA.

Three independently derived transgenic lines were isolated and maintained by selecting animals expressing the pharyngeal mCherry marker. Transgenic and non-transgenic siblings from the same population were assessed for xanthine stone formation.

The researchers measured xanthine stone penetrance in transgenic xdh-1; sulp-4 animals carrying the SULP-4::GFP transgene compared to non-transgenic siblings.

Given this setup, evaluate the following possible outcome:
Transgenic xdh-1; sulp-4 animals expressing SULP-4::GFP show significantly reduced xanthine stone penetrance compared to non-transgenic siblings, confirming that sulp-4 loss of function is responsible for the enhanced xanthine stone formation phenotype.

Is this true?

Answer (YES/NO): YES